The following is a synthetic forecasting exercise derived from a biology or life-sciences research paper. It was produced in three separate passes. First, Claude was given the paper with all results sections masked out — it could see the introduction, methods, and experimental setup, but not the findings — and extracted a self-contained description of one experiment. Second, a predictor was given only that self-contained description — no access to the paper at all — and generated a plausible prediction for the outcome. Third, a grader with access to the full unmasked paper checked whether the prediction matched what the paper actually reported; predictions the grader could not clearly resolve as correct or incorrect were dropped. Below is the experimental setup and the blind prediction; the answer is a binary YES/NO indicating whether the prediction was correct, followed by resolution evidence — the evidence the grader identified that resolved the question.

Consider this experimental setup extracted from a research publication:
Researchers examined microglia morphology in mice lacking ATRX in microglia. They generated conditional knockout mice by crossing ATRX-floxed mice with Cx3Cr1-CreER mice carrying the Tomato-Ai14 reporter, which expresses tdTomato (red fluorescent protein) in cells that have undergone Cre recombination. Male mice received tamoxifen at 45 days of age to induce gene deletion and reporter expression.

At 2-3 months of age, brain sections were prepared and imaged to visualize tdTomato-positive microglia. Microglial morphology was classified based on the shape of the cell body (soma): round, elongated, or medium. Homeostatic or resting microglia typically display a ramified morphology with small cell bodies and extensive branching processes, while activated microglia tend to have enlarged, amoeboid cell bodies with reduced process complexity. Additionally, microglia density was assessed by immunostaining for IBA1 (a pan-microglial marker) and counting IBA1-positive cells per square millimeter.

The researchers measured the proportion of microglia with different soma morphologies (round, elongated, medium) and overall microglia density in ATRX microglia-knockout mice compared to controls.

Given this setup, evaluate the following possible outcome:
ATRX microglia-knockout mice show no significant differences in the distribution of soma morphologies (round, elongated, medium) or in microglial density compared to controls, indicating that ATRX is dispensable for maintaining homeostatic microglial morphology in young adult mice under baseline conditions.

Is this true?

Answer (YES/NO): NO